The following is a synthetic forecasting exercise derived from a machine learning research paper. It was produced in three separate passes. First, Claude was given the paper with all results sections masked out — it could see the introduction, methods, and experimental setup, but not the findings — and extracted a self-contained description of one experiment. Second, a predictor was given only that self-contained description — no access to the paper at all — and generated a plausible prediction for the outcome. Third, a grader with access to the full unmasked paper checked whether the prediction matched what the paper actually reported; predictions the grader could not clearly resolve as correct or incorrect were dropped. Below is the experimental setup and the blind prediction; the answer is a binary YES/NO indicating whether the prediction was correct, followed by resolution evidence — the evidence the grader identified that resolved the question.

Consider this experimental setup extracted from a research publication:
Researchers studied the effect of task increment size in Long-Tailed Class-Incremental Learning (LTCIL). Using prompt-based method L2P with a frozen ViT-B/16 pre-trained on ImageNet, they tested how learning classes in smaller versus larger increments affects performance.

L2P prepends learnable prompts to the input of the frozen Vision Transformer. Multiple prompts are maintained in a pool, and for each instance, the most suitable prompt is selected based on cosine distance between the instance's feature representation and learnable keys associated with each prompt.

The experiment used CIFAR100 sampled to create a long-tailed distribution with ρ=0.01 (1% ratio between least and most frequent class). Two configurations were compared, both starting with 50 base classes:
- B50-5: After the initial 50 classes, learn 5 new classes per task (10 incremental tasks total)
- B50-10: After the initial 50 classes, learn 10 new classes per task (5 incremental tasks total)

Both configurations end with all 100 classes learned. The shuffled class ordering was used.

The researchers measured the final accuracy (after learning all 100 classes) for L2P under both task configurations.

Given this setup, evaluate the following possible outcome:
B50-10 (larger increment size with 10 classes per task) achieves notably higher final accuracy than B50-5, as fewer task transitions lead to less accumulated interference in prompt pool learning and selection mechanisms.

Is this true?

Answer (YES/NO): YES